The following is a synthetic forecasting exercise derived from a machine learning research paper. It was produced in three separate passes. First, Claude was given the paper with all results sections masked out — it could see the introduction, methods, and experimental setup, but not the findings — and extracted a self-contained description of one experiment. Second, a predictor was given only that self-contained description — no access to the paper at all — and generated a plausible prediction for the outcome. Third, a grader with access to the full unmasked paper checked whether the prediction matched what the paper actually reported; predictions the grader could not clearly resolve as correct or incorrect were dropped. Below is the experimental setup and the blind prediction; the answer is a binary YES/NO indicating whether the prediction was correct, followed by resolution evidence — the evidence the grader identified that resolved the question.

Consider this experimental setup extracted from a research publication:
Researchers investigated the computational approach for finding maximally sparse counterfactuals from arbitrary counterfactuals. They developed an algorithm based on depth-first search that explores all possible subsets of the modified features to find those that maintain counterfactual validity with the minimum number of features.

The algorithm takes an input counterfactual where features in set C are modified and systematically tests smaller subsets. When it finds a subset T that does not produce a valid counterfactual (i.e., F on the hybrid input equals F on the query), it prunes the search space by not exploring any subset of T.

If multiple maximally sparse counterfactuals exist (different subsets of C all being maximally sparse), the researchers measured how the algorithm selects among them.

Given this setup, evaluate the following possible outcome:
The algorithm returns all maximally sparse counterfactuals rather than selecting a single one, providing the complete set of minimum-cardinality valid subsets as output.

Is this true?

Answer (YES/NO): NO